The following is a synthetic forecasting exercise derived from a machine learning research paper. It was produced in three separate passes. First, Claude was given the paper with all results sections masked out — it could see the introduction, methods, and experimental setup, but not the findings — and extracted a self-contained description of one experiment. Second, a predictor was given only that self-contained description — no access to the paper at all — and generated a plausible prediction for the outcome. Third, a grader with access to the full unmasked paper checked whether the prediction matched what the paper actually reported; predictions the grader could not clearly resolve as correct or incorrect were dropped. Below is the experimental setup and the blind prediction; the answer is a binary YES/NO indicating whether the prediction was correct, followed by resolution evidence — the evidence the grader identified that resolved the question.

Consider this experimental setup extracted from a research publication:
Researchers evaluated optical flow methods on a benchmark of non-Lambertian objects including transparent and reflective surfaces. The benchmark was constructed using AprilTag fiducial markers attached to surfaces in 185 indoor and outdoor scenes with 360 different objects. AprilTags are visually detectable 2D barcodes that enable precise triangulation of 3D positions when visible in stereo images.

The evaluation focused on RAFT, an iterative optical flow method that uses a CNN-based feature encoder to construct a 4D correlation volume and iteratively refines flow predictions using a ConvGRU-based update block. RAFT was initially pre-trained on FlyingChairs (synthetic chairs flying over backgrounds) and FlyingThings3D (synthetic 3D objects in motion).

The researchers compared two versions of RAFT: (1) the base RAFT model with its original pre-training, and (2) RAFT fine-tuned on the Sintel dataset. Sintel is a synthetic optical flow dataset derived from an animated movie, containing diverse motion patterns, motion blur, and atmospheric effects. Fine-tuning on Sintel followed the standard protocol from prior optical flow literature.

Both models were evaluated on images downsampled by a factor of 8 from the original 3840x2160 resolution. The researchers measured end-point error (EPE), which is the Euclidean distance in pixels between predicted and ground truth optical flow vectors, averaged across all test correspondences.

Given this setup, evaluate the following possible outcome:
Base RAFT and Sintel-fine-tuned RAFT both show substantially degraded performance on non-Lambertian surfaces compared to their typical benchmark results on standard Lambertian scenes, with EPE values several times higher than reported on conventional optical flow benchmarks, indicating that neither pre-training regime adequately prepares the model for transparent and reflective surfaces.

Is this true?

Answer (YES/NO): YES